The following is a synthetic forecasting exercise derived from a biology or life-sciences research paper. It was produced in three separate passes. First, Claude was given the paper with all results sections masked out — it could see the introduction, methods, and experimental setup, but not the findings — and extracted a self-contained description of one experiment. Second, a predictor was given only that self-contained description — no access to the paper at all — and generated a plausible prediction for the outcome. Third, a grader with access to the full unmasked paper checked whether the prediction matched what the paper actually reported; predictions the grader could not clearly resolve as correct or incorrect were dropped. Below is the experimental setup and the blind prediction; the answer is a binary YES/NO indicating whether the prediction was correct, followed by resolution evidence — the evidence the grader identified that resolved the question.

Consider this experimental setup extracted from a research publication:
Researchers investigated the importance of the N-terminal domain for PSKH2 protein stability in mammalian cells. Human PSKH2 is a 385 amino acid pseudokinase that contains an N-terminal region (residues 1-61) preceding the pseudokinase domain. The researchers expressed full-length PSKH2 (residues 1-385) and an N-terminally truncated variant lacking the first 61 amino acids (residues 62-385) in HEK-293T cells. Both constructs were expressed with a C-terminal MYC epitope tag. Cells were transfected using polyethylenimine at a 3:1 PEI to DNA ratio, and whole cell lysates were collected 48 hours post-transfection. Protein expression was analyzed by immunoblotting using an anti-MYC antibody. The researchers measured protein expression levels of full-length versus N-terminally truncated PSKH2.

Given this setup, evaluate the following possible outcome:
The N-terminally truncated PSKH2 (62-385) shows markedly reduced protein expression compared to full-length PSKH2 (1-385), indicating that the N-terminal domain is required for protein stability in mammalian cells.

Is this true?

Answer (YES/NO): YES